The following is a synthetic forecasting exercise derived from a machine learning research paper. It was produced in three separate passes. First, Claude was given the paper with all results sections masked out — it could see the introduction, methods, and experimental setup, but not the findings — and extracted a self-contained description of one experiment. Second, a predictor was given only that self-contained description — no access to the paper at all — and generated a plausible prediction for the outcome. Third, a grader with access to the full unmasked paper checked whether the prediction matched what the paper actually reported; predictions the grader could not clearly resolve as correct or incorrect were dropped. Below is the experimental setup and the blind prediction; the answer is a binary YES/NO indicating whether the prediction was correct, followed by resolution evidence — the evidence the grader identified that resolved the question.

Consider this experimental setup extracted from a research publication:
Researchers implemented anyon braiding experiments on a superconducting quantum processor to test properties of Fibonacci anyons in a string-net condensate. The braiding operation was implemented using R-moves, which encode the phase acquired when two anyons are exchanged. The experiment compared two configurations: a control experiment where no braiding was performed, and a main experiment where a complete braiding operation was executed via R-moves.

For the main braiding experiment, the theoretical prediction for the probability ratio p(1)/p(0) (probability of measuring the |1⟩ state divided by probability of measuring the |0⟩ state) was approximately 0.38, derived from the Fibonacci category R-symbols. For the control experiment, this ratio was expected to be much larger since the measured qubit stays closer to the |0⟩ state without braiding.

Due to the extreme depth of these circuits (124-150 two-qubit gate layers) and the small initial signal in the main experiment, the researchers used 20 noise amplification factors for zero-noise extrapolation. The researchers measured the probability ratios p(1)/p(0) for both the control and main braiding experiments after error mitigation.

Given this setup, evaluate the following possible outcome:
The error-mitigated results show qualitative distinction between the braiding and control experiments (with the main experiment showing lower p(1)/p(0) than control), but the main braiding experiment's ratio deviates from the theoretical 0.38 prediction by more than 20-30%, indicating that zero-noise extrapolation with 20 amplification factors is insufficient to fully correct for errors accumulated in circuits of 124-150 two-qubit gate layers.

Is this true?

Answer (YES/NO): NO